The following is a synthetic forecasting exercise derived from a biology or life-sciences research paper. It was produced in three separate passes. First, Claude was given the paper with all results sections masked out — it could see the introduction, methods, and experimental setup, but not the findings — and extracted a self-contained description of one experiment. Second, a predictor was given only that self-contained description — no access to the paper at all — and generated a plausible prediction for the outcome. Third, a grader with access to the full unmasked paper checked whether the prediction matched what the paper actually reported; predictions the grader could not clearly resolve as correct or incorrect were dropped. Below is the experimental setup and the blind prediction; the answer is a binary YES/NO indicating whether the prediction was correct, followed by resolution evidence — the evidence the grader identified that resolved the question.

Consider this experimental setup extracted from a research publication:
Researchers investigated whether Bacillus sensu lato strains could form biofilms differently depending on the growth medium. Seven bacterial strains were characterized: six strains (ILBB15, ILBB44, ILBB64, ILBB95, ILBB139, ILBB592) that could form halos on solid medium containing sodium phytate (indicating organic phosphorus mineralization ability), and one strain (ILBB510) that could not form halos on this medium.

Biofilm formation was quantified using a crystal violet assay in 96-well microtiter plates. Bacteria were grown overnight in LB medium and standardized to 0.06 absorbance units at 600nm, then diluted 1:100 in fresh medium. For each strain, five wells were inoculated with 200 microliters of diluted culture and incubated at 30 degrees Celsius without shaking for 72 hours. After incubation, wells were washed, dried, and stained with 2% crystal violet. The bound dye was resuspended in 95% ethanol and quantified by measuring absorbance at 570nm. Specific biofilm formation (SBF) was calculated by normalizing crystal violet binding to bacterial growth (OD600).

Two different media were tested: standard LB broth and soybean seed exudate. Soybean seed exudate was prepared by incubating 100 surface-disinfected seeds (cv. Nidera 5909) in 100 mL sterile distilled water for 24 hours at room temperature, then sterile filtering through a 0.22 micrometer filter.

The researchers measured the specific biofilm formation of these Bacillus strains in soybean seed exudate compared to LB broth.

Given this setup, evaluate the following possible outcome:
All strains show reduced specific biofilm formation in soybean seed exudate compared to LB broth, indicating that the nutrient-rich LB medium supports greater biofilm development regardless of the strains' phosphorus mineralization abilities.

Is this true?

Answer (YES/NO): NO